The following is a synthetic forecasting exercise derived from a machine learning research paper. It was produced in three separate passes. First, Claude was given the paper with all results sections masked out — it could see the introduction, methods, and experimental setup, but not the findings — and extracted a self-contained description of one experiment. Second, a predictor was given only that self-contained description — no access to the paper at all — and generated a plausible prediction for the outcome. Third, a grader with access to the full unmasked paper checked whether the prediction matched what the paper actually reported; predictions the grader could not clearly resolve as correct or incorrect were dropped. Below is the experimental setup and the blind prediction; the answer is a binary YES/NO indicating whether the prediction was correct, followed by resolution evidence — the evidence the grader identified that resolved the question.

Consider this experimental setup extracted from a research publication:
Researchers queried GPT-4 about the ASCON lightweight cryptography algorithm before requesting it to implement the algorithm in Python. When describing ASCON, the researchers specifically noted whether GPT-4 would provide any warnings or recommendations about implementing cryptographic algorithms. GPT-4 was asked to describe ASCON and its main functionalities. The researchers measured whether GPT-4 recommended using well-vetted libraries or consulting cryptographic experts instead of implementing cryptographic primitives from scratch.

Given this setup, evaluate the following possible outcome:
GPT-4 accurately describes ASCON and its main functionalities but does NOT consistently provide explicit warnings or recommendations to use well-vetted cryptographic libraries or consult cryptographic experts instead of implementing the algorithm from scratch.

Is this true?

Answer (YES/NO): NO